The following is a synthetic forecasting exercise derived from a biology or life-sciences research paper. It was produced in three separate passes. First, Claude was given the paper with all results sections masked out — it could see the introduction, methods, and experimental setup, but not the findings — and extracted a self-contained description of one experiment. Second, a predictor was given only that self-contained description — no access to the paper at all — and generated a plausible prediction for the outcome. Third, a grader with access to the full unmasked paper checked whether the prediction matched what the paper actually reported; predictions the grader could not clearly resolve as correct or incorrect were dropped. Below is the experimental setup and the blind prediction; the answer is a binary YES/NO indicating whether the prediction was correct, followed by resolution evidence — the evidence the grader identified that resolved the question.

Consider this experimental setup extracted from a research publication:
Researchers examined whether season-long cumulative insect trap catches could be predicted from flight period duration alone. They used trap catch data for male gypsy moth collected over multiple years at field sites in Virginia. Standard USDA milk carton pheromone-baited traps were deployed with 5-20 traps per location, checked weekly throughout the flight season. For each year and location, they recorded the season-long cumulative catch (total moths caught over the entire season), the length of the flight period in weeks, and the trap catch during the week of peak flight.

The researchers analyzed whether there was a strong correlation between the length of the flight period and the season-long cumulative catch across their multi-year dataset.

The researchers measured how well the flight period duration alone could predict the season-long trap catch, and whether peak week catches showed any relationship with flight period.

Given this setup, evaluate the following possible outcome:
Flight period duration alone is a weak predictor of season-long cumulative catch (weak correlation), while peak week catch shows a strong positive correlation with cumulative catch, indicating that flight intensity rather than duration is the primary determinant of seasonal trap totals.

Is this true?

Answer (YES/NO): NO